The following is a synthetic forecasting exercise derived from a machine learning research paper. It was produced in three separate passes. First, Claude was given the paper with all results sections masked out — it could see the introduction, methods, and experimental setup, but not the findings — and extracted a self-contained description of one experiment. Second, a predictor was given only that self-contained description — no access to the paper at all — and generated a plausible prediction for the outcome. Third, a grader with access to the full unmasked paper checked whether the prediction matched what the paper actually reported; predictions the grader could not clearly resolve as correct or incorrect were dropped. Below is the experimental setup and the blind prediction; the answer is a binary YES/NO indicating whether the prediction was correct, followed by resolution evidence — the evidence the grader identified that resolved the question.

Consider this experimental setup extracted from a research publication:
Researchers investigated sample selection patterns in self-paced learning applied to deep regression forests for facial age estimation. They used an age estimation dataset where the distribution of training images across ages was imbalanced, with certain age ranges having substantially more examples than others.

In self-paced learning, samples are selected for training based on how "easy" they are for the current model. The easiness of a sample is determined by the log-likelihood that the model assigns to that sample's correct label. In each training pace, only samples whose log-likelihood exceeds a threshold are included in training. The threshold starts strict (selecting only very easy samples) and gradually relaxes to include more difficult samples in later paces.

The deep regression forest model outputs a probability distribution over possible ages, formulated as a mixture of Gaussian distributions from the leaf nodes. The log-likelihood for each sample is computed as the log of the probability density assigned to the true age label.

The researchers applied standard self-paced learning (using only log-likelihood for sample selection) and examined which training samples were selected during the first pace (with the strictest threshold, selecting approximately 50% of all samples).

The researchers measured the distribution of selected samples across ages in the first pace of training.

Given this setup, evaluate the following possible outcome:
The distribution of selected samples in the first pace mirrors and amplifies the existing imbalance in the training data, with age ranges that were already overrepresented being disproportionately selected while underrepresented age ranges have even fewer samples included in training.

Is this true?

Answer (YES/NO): YES